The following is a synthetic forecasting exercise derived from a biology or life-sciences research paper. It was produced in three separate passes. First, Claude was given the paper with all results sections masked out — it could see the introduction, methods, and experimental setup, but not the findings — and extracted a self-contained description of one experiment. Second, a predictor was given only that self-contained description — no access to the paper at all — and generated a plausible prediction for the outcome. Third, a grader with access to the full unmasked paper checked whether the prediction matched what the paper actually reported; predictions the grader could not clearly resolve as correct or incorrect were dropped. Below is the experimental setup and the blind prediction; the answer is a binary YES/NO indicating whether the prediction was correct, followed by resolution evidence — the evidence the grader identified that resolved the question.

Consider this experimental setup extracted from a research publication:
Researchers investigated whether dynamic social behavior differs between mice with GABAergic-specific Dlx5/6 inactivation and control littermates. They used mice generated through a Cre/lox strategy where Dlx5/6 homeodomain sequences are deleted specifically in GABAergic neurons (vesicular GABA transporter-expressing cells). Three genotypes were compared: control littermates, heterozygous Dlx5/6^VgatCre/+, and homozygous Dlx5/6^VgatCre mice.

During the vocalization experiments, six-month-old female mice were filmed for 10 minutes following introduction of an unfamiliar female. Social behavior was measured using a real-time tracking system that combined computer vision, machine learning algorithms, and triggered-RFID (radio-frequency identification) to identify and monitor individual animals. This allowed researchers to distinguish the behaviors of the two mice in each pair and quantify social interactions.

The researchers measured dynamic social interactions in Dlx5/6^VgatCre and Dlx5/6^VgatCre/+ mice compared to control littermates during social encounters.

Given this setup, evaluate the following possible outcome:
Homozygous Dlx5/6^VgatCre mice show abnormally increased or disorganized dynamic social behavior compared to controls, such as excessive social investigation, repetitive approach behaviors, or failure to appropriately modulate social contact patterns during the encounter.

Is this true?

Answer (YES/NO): NO